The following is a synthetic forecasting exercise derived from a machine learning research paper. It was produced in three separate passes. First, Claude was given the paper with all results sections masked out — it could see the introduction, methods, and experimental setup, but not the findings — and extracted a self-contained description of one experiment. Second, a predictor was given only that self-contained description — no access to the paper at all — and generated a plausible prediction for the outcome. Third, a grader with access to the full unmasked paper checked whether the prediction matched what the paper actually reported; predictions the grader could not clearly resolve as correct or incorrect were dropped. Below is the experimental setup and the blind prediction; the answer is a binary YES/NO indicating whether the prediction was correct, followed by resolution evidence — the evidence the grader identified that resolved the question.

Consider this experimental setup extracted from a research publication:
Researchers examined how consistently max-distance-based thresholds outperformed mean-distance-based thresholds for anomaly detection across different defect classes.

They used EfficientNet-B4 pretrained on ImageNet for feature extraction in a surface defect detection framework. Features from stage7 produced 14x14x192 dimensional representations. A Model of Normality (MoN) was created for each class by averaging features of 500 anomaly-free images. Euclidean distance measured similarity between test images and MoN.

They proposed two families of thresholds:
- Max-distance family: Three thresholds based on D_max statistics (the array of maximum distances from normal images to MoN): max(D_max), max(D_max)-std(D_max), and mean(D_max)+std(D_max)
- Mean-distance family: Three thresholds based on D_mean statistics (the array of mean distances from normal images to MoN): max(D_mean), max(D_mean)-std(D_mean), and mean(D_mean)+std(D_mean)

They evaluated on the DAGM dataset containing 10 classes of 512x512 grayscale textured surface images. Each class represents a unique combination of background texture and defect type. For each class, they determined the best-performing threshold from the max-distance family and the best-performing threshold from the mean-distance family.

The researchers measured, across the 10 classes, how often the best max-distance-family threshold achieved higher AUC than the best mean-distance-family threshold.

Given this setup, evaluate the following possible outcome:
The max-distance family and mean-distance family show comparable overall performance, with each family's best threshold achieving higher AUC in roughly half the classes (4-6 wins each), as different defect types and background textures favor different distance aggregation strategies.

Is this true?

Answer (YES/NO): NO